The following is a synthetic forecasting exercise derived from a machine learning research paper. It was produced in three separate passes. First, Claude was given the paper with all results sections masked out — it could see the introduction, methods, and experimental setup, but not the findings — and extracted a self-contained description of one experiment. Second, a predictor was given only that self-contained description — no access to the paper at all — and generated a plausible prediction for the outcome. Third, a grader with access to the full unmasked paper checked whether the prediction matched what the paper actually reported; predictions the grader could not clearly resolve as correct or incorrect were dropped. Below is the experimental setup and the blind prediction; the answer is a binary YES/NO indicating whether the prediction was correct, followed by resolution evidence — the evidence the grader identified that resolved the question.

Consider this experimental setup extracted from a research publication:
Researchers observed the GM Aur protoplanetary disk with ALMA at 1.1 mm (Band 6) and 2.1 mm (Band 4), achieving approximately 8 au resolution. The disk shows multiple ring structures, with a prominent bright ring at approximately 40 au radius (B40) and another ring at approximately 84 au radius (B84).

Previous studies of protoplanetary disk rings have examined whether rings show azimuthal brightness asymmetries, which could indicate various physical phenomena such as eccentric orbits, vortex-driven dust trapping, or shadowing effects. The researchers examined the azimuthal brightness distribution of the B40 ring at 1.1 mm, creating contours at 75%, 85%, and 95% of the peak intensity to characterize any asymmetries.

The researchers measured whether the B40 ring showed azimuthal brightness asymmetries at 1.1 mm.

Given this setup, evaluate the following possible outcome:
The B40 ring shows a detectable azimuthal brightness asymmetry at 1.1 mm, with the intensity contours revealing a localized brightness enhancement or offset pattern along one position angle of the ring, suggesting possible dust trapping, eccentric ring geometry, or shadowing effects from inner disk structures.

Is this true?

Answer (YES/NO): YES